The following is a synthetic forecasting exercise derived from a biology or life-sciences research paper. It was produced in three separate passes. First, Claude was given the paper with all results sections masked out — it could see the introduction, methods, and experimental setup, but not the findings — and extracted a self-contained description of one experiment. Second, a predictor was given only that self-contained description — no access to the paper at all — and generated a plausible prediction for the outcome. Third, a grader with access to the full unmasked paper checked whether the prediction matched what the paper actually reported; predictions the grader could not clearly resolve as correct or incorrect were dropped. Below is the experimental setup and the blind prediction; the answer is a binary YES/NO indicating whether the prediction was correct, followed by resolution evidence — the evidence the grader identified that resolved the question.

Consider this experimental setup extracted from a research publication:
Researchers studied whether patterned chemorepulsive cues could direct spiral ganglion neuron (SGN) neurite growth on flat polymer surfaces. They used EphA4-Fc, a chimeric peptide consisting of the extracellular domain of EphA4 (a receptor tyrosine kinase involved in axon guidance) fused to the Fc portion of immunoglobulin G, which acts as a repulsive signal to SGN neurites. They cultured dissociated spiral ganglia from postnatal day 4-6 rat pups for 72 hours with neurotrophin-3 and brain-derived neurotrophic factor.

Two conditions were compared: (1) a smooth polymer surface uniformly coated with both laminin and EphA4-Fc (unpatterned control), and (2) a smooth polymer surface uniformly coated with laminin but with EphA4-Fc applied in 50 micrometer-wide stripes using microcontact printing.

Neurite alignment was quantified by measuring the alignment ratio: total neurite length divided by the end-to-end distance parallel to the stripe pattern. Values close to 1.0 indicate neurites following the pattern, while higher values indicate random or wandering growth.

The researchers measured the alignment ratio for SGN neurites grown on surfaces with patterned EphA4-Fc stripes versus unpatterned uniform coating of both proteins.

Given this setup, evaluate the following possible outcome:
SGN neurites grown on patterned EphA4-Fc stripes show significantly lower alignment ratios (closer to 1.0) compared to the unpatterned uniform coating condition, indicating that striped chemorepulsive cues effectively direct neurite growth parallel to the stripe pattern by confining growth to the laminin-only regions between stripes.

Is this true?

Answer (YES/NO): YES